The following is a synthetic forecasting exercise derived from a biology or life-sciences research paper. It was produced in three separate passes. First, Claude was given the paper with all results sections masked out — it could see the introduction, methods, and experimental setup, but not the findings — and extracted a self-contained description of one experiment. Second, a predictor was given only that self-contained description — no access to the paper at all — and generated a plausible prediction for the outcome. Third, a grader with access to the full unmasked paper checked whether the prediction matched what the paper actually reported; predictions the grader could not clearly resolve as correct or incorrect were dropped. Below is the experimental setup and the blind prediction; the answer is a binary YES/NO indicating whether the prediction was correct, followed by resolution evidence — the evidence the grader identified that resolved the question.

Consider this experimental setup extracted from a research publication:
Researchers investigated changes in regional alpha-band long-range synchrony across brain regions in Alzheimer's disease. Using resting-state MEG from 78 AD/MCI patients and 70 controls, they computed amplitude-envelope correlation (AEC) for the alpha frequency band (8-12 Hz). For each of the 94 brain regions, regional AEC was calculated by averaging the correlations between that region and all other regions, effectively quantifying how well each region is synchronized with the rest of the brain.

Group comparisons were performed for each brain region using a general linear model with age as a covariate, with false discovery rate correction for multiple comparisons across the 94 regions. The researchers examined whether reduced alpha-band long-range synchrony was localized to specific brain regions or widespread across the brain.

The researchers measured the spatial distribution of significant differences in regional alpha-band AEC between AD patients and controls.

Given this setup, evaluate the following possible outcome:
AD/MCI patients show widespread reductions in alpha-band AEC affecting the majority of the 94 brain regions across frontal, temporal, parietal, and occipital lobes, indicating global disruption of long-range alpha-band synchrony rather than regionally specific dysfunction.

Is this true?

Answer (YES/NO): YES